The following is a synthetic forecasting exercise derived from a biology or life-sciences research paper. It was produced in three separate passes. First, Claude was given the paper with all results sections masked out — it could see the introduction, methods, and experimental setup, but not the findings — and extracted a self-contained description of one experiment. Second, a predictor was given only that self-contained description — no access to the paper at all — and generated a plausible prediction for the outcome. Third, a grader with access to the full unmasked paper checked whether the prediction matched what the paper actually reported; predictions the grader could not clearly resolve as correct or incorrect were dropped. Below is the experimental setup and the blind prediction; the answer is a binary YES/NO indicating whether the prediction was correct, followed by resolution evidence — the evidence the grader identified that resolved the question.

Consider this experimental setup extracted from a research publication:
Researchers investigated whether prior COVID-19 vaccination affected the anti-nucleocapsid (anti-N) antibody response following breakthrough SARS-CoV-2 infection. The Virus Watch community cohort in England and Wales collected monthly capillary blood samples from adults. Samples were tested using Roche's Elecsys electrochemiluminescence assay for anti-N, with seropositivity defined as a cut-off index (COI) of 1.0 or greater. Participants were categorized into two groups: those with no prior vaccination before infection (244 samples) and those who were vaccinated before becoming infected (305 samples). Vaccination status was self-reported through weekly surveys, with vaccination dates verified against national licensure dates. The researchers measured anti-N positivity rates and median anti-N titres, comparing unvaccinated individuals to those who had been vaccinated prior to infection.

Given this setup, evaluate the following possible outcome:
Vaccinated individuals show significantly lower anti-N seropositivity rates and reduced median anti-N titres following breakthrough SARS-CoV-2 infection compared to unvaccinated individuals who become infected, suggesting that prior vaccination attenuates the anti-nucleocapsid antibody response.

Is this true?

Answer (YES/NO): YES